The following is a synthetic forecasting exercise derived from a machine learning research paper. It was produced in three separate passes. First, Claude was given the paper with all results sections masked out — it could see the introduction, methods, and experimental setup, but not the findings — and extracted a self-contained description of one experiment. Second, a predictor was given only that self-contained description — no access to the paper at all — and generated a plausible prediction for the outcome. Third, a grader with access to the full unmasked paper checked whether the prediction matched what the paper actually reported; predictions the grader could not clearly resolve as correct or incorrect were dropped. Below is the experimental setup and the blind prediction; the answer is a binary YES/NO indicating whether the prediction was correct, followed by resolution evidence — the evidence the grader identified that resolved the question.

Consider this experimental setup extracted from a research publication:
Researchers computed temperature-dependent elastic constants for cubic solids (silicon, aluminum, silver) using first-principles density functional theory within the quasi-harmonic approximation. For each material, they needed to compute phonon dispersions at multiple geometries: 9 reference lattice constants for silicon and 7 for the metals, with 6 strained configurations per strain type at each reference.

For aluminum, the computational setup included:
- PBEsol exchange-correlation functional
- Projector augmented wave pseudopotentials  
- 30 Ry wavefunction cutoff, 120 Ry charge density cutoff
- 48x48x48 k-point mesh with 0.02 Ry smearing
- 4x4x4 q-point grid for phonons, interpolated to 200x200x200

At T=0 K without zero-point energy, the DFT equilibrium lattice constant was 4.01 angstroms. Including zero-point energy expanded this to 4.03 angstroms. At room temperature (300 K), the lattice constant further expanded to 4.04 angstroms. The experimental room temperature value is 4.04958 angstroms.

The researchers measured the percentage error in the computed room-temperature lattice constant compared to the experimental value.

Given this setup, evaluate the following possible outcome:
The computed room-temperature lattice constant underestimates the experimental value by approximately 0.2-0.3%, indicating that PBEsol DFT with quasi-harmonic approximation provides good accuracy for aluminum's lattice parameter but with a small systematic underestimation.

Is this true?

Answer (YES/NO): YES